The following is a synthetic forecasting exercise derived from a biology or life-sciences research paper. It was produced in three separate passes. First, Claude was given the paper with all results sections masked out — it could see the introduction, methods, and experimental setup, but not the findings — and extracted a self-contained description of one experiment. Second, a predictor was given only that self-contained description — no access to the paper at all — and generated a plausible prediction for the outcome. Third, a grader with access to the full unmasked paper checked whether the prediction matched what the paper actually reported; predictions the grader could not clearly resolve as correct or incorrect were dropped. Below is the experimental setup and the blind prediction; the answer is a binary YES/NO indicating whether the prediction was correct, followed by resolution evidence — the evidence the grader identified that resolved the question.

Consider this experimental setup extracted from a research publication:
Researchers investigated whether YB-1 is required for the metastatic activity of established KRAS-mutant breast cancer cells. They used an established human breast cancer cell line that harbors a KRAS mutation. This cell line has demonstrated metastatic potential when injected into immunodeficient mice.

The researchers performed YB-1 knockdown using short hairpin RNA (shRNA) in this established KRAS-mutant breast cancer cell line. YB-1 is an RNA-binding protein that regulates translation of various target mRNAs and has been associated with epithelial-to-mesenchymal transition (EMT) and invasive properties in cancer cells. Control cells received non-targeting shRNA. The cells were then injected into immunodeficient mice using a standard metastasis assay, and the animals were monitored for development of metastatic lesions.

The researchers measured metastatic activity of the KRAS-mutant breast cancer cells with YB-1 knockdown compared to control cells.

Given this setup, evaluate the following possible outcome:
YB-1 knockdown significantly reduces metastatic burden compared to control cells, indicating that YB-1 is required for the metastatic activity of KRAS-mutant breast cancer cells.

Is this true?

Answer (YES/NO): YES